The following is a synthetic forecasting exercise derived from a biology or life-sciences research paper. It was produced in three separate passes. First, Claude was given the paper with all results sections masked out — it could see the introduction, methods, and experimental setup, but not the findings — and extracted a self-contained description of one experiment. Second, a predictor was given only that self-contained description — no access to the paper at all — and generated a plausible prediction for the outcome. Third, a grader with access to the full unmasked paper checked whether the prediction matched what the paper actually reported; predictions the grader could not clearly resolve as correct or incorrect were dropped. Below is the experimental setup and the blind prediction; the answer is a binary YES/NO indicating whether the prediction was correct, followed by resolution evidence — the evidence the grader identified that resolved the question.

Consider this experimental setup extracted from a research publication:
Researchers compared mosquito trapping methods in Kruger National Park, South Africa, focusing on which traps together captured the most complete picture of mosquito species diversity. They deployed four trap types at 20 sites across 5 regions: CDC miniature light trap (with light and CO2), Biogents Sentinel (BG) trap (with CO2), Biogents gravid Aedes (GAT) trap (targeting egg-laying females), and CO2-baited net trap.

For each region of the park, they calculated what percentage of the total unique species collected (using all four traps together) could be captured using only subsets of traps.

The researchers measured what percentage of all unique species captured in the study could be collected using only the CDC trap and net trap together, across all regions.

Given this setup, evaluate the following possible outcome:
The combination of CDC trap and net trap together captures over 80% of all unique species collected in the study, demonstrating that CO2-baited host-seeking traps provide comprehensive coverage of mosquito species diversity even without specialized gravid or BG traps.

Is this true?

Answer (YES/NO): YES